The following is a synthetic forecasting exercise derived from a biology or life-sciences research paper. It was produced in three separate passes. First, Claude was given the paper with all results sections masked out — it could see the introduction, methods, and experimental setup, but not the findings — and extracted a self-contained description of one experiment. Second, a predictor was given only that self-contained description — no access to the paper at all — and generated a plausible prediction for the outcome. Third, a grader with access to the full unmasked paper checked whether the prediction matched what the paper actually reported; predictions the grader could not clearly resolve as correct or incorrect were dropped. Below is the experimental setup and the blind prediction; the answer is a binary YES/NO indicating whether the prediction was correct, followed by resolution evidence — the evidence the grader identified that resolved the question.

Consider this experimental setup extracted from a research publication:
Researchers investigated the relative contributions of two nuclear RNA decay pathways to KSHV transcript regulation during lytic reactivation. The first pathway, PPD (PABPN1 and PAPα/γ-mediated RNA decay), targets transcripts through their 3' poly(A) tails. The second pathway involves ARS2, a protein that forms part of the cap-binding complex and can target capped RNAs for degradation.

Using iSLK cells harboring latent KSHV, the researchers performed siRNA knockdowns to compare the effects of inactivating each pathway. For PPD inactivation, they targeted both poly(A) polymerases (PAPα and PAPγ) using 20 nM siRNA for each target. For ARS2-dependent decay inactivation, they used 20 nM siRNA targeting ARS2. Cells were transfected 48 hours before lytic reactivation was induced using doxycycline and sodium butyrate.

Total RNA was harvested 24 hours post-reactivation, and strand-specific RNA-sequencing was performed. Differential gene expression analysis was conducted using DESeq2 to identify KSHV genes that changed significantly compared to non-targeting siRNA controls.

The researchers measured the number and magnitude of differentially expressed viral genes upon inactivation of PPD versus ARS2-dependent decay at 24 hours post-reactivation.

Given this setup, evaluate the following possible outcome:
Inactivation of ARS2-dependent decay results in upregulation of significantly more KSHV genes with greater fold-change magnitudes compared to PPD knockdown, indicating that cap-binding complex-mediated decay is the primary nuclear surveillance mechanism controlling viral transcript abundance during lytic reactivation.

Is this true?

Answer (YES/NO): NO